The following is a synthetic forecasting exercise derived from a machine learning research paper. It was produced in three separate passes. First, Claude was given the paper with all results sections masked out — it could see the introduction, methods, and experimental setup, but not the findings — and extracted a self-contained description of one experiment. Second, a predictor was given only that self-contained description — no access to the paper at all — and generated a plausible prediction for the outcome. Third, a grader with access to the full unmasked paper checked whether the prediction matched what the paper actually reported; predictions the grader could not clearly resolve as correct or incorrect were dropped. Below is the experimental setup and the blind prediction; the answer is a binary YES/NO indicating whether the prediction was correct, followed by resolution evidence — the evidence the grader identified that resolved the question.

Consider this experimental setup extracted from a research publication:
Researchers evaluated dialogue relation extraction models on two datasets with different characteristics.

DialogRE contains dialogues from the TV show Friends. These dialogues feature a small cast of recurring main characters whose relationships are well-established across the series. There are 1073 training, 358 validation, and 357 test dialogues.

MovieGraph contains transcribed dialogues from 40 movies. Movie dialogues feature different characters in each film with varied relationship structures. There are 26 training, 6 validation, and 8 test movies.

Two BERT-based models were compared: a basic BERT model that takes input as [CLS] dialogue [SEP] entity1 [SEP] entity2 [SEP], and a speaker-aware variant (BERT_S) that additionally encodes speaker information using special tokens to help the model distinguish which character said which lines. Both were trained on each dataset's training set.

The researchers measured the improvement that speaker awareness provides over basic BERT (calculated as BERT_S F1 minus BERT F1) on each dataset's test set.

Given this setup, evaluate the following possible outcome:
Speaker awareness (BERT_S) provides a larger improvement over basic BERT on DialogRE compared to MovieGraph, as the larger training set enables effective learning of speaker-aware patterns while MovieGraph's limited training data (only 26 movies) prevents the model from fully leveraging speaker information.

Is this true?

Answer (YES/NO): YES